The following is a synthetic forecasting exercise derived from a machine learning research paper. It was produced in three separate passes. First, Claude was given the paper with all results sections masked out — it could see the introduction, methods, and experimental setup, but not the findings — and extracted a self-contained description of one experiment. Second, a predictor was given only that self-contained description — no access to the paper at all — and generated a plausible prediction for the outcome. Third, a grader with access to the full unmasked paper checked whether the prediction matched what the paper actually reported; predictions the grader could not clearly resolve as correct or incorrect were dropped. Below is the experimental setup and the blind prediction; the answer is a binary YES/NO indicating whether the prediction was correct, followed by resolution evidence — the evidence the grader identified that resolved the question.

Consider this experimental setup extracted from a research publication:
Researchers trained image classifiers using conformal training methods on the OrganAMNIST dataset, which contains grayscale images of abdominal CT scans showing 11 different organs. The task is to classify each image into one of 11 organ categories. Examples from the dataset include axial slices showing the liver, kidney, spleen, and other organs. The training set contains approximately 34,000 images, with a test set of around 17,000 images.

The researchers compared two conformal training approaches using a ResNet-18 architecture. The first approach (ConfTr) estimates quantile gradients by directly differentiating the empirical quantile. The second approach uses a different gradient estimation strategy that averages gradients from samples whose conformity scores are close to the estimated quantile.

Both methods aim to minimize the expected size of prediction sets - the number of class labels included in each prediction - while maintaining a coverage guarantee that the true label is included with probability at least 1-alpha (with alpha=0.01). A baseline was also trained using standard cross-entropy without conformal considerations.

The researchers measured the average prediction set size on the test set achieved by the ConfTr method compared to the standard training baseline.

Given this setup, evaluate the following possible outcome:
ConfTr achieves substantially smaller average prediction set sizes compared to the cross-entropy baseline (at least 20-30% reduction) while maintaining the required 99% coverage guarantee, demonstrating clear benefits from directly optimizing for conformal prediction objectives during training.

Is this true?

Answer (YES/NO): NO